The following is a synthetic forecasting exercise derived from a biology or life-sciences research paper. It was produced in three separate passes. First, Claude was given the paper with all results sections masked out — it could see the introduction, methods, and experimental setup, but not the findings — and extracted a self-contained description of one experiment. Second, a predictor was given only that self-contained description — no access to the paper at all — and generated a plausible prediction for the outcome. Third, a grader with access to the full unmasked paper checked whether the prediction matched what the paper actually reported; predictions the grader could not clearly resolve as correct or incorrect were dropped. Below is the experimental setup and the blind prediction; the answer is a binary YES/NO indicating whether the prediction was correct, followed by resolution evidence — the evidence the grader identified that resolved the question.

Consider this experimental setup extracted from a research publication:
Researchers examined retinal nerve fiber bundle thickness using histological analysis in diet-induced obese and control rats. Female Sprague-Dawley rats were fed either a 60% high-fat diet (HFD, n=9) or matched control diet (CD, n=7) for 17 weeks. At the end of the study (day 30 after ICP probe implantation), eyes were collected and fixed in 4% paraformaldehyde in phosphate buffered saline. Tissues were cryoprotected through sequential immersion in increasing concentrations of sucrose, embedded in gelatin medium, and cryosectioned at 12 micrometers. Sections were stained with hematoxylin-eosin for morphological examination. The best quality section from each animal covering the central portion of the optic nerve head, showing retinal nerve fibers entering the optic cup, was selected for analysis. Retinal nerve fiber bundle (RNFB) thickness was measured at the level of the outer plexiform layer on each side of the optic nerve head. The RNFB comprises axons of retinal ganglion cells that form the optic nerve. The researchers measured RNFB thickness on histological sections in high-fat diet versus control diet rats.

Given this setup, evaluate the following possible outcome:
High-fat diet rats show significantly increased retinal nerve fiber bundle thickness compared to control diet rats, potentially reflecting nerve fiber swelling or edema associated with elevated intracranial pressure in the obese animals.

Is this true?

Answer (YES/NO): NO